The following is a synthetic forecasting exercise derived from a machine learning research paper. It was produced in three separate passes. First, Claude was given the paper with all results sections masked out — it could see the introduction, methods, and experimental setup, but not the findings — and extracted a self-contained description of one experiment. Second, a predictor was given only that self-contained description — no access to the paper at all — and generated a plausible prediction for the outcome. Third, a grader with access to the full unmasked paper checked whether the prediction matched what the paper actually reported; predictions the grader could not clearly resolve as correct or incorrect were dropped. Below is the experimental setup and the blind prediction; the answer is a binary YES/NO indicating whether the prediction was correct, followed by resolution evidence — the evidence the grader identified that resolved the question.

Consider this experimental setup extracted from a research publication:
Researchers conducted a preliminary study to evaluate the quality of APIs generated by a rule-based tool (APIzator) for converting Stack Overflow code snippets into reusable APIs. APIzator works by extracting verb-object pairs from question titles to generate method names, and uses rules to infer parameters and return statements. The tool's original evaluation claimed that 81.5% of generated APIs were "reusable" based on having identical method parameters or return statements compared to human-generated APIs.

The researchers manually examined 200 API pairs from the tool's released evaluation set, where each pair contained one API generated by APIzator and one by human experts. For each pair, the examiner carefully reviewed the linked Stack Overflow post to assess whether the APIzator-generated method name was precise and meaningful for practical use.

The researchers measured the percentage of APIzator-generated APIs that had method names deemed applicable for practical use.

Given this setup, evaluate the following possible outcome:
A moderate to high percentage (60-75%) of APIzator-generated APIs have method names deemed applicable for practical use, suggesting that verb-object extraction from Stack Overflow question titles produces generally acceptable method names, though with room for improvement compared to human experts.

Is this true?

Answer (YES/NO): NO